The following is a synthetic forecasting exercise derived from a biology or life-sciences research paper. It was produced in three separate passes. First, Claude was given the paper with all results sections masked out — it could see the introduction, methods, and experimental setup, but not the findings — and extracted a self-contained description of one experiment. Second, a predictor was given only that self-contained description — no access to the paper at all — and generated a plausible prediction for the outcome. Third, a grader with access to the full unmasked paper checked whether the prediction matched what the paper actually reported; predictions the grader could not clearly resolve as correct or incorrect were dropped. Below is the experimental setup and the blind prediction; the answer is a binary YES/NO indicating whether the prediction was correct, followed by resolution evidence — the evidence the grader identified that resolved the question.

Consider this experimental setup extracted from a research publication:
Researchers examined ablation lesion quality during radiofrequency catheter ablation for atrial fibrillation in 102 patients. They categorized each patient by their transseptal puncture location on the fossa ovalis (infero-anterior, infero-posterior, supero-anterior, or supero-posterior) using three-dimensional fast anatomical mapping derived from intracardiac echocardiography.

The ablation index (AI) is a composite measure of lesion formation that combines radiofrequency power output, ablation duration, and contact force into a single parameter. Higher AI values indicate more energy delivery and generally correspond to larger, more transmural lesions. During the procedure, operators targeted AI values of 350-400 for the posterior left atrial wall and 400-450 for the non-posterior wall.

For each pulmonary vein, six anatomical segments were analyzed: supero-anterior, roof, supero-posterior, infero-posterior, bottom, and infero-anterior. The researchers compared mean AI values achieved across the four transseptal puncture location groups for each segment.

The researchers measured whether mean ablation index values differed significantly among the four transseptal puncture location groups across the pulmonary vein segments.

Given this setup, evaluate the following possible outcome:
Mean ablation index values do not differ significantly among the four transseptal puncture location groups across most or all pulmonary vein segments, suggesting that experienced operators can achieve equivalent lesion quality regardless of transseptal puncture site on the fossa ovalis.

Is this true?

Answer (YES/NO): NO